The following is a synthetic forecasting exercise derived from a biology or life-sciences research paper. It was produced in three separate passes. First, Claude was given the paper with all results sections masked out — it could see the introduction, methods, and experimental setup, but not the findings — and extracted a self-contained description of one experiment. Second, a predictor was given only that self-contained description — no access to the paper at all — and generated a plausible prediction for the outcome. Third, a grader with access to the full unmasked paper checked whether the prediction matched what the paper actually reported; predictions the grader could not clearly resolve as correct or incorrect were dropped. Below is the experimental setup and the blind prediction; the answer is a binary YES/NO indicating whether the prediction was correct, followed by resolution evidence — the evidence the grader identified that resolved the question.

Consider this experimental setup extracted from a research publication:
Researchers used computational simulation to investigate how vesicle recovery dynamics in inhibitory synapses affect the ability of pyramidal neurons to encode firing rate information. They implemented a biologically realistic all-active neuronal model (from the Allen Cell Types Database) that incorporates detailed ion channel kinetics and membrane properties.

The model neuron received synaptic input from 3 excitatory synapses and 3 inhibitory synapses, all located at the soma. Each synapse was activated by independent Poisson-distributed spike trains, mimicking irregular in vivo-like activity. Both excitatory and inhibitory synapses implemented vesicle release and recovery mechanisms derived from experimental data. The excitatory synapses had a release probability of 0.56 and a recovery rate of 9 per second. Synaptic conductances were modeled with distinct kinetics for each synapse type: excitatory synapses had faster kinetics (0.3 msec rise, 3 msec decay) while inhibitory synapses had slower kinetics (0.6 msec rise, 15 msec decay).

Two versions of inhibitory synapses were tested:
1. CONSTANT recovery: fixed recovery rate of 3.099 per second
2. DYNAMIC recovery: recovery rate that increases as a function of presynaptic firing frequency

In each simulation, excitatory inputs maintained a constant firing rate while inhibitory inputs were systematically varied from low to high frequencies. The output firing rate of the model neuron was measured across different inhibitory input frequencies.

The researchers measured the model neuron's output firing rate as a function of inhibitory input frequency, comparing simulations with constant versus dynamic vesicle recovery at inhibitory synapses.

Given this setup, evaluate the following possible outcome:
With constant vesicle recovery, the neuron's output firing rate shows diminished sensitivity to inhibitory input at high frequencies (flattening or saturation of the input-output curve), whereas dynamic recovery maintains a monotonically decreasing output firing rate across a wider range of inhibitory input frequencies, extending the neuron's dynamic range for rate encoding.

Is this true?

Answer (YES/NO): YES